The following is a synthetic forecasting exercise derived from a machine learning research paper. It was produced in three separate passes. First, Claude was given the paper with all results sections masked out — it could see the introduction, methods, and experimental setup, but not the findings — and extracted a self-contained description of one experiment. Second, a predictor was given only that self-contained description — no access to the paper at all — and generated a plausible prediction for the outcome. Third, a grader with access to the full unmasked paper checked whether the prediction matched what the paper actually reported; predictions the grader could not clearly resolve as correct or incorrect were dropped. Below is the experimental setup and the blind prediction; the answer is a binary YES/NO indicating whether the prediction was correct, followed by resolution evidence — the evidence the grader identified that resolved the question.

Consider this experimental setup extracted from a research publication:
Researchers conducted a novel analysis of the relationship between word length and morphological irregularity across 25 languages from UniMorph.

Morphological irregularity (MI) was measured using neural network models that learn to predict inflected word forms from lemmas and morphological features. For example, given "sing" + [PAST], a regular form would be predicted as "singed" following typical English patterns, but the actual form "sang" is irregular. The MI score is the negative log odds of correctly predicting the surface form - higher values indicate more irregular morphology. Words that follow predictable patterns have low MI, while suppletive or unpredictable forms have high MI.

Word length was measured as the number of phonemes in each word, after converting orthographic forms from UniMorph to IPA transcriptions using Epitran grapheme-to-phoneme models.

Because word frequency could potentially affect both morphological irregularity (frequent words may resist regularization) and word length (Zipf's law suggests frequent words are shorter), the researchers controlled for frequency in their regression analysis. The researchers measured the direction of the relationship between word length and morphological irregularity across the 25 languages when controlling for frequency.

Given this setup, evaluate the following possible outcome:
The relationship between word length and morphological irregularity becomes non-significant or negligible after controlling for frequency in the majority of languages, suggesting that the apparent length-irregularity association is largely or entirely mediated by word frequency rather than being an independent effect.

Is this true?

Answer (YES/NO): NO